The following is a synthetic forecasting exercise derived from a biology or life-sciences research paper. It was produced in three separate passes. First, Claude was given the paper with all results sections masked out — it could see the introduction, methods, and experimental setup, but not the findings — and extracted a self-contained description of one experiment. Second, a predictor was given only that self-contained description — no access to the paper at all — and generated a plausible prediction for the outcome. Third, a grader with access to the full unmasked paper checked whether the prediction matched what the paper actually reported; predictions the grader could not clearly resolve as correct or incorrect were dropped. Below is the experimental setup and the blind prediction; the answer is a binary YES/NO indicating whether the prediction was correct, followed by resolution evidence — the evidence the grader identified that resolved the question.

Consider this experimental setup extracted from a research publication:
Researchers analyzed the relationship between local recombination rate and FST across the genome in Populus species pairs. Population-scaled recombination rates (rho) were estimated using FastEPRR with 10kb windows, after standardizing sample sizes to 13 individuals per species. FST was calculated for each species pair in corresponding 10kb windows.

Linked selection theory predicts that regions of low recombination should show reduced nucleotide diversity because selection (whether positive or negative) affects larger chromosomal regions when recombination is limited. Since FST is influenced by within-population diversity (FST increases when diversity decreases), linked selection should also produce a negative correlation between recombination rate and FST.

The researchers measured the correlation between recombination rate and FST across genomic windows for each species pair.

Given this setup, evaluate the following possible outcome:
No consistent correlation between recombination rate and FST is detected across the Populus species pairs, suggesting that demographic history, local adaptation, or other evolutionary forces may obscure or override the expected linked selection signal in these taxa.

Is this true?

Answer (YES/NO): NO